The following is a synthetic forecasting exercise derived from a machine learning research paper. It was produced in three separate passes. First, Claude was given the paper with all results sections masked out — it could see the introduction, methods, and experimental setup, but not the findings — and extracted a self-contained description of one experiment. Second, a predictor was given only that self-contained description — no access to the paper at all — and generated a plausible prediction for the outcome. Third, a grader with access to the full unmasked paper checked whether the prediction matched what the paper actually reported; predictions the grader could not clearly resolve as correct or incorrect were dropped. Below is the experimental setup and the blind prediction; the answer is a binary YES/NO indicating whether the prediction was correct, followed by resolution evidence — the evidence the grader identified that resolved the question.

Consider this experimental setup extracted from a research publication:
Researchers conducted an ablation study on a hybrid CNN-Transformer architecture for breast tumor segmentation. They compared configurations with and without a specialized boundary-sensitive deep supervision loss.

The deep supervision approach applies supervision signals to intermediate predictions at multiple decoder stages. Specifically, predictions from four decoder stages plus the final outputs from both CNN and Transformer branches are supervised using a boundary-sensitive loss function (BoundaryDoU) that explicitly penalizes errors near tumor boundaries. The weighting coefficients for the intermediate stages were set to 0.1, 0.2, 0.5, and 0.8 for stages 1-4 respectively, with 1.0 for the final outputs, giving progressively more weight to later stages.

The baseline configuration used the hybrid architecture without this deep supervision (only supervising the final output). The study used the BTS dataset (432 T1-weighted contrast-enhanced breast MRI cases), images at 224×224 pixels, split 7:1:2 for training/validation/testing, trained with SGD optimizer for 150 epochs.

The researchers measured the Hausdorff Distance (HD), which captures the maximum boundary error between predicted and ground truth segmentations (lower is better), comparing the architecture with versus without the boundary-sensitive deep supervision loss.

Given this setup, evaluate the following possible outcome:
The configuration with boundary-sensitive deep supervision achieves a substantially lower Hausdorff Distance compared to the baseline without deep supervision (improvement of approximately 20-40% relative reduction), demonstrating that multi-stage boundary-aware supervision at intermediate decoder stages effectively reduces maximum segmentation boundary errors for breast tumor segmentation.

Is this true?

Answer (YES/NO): NO